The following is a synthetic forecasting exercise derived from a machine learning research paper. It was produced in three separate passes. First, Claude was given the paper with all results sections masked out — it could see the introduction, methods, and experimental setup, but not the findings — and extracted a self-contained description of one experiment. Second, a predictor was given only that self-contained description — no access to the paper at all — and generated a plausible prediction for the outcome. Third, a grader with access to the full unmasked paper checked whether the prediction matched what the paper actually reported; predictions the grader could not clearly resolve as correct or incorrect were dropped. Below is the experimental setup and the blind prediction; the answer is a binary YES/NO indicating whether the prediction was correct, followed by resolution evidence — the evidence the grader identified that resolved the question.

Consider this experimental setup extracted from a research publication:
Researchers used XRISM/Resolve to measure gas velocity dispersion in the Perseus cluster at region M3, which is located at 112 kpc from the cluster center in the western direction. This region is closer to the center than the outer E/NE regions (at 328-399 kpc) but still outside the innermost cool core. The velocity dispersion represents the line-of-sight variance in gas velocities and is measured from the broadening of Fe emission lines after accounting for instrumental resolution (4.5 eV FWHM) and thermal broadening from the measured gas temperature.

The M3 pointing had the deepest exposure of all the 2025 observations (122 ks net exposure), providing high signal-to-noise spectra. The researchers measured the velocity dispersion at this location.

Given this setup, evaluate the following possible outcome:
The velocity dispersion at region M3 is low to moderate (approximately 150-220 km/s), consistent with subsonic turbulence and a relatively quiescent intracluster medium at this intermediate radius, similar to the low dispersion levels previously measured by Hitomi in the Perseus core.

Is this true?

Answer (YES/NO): YES